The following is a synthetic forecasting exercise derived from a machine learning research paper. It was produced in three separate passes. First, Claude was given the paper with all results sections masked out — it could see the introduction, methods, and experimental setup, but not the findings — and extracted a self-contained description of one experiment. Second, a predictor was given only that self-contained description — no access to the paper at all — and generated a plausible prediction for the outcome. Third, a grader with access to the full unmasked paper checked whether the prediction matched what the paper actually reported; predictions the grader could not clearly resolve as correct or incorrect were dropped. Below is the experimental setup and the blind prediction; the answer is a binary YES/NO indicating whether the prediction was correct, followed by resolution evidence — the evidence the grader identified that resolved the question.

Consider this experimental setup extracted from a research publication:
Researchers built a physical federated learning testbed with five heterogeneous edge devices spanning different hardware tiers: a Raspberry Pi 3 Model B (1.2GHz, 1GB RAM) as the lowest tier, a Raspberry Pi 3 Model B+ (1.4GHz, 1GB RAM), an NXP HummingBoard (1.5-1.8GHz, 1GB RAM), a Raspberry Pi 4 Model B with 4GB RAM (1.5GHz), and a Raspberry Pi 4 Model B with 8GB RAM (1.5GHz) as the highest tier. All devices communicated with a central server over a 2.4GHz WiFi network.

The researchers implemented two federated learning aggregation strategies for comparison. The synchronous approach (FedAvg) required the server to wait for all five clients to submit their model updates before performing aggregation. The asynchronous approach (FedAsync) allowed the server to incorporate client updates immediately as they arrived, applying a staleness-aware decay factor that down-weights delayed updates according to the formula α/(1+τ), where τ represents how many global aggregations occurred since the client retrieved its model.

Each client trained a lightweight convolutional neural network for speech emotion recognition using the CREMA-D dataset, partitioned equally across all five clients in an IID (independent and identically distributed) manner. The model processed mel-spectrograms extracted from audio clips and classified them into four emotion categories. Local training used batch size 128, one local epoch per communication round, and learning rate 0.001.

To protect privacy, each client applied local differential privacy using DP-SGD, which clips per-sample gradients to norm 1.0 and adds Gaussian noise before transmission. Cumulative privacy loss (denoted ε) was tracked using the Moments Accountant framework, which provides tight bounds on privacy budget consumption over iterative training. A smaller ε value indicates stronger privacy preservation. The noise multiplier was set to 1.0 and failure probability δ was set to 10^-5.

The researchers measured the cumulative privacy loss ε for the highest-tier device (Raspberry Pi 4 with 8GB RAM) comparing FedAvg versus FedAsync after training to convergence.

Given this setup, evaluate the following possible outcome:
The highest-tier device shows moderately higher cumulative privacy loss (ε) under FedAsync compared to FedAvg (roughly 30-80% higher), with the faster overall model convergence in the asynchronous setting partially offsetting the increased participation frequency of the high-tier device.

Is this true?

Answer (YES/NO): NO